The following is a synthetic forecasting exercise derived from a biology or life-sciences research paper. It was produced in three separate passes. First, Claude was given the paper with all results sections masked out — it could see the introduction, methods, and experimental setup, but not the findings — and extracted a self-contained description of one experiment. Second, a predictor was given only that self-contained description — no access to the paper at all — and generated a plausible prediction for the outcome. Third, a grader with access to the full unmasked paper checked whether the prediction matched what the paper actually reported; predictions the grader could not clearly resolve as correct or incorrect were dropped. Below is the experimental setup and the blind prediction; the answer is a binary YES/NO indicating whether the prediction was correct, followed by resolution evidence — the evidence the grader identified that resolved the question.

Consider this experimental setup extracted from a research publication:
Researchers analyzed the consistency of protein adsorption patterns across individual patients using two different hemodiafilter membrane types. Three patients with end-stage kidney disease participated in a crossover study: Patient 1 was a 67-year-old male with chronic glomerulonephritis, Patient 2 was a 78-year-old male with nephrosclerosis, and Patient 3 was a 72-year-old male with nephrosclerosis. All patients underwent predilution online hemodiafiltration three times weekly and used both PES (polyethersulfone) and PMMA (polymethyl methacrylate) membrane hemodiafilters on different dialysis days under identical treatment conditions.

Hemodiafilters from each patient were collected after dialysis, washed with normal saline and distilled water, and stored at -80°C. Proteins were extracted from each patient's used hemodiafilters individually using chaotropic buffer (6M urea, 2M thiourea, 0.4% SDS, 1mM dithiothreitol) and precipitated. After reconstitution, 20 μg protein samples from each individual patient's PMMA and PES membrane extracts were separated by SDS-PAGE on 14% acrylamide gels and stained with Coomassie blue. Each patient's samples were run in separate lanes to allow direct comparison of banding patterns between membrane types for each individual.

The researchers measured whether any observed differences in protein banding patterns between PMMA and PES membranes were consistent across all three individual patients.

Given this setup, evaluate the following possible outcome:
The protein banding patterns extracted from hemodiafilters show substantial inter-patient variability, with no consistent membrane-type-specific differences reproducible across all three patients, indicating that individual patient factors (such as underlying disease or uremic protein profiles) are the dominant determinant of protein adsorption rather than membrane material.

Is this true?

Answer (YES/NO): NO